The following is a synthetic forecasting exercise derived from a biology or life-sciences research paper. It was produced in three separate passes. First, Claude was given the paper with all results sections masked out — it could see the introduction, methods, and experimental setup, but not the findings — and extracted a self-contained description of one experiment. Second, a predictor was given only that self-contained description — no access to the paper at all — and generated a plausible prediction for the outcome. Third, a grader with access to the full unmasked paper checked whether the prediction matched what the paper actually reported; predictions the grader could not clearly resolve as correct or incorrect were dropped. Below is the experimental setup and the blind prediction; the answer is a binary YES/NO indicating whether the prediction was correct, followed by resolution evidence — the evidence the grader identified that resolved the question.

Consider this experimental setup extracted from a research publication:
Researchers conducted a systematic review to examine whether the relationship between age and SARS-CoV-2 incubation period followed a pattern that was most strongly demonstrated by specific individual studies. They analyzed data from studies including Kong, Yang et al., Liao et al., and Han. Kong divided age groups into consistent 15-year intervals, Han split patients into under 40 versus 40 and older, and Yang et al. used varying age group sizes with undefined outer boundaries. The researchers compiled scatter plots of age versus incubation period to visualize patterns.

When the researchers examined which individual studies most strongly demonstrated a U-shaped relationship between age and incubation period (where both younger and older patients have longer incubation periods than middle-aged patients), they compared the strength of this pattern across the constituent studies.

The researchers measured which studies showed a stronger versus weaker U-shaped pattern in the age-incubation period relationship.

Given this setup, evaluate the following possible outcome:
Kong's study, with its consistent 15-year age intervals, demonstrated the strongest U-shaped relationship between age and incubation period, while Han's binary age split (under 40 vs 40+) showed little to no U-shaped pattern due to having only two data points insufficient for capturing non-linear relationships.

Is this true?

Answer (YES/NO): YES